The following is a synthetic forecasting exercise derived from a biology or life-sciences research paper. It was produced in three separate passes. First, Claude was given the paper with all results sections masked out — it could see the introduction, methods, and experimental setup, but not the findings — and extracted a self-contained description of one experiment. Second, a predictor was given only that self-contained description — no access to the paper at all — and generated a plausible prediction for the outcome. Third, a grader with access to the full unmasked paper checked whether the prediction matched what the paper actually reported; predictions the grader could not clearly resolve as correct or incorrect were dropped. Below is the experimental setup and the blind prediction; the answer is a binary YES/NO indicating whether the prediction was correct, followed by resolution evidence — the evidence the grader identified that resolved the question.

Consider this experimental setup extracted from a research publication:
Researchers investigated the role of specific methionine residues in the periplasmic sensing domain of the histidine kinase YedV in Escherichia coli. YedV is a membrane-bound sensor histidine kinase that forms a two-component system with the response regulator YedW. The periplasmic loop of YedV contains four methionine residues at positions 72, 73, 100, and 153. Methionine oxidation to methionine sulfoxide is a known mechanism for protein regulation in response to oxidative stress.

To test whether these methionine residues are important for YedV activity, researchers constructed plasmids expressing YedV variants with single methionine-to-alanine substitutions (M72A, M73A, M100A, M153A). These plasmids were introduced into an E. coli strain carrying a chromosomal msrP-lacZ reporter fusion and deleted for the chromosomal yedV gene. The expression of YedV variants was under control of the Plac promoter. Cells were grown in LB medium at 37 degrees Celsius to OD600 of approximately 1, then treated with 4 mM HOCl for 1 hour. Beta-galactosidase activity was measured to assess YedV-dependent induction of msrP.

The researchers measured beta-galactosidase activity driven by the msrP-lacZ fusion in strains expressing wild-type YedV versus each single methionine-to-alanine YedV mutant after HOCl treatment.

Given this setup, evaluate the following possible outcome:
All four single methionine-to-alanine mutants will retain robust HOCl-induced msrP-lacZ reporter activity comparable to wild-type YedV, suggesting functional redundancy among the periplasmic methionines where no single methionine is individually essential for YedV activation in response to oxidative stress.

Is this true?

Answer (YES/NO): NO